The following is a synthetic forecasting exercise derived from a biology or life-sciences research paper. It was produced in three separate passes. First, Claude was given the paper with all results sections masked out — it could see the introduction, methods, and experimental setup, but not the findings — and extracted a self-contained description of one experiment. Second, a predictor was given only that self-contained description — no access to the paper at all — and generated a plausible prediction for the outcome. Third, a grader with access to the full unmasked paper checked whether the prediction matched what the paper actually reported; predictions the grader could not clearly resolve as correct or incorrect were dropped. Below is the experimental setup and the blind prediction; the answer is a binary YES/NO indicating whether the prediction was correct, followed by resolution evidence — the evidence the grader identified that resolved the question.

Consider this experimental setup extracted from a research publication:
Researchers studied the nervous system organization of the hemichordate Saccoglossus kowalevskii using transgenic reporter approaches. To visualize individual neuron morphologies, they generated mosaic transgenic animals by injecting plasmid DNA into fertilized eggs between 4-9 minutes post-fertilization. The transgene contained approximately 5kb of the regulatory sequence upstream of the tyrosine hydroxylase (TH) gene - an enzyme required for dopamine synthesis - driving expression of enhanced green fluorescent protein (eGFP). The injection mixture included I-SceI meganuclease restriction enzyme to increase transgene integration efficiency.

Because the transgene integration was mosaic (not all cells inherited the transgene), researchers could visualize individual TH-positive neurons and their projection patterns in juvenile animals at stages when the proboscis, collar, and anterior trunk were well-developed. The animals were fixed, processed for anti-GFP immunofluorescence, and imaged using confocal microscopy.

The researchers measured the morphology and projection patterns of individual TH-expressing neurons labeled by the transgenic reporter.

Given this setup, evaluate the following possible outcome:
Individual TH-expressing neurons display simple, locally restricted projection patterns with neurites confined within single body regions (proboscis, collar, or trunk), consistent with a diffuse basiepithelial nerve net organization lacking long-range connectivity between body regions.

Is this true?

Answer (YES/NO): NO